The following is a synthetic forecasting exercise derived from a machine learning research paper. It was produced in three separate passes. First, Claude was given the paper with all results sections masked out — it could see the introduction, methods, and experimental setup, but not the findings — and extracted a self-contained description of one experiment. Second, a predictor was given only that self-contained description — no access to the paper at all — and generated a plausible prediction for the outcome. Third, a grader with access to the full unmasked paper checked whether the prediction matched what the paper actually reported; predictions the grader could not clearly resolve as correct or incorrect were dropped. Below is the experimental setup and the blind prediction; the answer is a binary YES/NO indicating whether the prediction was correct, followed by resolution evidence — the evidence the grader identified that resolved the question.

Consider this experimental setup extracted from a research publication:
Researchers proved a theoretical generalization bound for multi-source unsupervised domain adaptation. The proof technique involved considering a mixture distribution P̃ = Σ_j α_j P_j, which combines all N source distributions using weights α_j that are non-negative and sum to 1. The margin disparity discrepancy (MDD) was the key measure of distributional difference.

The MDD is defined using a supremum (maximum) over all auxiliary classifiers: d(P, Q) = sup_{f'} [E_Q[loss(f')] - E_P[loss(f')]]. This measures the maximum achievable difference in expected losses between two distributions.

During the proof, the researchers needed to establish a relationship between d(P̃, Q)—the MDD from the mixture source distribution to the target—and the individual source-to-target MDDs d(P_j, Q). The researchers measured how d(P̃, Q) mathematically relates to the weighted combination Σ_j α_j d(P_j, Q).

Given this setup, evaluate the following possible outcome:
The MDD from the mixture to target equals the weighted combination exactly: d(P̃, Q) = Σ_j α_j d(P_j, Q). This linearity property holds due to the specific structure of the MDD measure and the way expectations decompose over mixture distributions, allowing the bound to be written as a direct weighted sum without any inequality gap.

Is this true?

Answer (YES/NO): NO